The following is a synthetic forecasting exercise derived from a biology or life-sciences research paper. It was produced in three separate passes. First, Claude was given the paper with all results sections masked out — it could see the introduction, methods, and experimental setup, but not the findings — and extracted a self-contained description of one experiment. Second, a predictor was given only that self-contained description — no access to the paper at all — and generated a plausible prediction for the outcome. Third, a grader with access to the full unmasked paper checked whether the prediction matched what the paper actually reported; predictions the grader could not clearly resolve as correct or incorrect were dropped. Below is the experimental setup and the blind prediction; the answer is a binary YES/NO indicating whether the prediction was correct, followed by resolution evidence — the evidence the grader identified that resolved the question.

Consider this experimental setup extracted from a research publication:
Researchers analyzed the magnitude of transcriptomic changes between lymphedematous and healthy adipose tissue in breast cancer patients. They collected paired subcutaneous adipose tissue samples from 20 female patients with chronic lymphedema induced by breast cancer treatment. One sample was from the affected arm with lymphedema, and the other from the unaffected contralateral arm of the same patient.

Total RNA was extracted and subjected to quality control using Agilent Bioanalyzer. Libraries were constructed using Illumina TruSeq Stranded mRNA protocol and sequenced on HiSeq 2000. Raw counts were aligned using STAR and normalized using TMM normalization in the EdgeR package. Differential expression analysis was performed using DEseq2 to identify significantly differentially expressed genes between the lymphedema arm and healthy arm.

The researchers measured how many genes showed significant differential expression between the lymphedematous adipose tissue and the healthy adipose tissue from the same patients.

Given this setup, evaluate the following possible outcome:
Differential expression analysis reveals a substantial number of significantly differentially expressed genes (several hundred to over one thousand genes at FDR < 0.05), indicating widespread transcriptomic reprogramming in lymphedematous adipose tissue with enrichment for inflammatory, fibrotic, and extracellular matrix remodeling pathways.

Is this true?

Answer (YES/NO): YES